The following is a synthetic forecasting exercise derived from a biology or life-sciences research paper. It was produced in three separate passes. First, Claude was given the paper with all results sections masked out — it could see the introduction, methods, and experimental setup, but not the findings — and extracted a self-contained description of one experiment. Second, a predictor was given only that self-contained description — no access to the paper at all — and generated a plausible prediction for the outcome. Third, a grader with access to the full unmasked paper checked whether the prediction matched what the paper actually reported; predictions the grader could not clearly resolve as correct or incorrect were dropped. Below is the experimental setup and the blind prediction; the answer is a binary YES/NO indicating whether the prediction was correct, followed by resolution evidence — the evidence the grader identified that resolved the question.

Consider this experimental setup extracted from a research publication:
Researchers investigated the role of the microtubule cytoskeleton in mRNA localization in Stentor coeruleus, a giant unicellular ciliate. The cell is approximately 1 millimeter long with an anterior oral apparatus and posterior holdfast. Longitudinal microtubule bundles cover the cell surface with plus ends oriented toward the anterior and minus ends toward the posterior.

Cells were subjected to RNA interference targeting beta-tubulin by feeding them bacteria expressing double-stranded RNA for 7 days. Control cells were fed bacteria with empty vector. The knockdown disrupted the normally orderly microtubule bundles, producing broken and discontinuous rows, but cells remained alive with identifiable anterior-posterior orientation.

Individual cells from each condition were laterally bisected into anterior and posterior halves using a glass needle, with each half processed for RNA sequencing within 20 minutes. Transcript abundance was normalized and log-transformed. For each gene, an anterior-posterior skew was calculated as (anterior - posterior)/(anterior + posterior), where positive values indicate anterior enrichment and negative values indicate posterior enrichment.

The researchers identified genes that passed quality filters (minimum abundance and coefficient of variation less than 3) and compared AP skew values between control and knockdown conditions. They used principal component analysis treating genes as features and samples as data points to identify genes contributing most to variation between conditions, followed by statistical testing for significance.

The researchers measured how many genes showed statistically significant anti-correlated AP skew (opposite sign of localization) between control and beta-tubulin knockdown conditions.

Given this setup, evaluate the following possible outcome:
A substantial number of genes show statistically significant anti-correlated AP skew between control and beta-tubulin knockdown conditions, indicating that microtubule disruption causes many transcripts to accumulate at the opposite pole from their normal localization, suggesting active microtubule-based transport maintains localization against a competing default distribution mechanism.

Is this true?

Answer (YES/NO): NO